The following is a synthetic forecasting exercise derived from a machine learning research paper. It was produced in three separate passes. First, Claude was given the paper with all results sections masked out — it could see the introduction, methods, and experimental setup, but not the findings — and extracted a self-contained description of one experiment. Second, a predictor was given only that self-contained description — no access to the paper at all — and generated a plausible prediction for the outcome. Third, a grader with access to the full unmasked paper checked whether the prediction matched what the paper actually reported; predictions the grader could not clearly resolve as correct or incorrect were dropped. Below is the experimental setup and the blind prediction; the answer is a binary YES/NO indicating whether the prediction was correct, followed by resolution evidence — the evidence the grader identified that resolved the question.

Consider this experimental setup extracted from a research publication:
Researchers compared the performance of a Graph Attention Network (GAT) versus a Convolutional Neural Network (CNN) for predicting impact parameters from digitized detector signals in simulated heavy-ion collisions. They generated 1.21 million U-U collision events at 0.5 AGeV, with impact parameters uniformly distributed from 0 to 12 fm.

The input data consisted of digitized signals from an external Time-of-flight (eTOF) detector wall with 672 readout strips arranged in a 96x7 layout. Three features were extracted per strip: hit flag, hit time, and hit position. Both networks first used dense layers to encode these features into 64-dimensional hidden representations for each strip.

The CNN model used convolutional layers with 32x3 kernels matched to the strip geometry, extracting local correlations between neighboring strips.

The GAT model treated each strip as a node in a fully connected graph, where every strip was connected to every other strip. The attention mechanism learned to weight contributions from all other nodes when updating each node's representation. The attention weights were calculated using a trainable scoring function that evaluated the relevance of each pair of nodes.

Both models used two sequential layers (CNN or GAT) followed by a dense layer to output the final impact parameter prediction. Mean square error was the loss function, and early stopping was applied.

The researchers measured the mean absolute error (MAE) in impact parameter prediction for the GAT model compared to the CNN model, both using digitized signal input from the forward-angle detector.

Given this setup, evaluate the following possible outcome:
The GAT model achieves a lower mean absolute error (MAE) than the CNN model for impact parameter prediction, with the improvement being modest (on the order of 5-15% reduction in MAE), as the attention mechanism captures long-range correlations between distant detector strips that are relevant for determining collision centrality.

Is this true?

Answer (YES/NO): YES